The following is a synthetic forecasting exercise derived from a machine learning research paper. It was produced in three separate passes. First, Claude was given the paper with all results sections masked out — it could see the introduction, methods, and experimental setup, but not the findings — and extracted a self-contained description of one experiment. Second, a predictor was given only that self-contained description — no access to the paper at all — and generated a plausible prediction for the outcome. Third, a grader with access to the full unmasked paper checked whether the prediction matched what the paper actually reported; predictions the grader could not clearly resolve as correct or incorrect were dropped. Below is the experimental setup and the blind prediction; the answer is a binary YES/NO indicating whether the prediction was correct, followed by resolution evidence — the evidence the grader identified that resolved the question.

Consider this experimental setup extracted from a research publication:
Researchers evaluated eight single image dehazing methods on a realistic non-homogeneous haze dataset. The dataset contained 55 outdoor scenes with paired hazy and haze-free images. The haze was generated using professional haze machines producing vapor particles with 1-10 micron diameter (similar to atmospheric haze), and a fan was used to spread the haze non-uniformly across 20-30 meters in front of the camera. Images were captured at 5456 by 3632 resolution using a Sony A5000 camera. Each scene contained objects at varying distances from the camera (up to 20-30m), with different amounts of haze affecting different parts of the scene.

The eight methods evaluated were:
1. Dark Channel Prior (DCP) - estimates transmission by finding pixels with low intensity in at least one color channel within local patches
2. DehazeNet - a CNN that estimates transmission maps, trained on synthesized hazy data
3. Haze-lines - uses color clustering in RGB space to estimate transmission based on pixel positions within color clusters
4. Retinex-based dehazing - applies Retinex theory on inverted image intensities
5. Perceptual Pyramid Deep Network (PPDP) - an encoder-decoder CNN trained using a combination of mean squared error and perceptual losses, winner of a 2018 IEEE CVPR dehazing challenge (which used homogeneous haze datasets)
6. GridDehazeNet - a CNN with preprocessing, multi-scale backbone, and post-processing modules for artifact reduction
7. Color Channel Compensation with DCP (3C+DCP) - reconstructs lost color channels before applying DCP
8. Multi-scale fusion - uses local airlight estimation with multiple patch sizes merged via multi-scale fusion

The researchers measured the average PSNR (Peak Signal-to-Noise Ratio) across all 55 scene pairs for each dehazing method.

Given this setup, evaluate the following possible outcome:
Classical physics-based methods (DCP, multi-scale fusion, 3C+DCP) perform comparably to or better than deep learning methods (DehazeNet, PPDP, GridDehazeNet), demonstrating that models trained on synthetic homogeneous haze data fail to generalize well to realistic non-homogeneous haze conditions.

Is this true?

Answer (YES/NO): NO